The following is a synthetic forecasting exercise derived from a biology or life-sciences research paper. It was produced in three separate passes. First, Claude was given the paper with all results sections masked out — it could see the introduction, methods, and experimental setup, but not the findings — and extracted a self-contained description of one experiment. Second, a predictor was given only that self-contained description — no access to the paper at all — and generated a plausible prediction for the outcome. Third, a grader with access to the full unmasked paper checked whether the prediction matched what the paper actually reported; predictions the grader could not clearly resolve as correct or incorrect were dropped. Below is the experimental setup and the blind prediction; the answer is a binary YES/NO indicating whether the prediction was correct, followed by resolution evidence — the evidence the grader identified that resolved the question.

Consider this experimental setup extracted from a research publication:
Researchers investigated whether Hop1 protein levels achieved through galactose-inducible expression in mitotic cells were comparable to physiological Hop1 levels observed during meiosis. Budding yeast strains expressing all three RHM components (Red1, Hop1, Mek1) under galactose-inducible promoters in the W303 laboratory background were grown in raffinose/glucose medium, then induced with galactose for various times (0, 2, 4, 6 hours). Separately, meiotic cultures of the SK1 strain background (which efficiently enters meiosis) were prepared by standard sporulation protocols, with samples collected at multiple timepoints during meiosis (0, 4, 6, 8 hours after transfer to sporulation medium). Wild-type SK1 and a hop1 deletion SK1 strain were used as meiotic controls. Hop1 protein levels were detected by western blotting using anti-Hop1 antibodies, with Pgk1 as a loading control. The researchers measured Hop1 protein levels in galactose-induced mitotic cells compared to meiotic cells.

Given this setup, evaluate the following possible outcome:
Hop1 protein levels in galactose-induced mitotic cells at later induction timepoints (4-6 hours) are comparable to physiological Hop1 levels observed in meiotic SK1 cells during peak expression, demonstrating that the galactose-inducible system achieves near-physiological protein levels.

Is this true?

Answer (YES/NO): NO